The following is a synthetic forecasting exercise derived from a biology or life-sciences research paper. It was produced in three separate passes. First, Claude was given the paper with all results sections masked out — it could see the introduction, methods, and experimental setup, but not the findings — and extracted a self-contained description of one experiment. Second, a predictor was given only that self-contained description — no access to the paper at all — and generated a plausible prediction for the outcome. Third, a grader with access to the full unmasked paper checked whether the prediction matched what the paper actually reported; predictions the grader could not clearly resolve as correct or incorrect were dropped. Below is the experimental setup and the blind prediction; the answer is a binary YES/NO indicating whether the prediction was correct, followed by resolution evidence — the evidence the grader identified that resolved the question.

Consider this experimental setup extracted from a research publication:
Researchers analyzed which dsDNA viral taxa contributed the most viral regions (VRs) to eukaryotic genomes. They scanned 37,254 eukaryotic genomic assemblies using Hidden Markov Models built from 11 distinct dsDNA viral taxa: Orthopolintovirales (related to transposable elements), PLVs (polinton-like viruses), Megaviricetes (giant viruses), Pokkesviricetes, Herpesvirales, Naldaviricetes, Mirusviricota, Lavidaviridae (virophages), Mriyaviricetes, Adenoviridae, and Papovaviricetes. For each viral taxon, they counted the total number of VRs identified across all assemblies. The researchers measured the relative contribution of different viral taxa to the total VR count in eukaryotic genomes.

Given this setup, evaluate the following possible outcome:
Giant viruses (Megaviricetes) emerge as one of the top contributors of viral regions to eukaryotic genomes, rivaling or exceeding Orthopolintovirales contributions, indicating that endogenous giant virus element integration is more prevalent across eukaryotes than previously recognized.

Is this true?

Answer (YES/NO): NO